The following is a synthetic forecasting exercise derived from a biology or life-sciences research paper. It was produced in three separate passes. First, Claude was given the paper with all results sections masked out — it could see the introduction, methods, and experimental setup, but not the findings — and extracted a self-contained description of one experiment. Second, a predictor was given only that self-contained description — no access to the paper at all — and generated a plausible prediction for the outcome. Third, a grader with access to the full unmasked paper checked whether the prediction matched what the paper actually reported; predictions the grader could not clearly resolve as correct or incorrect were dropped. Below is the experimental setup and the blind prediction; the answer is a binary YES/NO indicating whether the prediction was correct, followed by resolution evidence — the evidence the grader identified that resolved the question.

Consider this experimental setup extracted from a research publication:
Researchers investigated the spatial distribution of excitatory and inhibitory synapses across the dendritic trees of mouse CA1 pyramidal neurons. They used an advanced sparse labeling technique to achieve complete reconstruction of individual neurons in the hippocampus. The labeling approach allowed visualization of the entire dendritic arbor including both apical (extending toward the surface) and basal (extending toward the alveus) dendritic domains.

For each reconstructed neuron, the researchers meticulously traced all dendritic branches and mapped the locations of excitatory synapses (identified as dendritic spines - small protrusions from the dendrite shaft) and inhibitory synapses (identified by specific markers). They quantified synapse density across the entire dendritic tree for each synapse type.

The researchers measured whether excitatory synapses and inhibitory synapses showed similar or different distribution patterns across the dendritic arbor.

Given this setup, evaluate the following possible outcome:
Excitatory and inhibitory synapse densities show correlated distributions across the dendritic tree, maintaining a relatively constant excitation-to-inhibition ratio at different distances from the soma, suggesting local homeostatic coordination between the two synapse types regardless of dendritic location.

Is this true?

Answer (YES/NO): NO